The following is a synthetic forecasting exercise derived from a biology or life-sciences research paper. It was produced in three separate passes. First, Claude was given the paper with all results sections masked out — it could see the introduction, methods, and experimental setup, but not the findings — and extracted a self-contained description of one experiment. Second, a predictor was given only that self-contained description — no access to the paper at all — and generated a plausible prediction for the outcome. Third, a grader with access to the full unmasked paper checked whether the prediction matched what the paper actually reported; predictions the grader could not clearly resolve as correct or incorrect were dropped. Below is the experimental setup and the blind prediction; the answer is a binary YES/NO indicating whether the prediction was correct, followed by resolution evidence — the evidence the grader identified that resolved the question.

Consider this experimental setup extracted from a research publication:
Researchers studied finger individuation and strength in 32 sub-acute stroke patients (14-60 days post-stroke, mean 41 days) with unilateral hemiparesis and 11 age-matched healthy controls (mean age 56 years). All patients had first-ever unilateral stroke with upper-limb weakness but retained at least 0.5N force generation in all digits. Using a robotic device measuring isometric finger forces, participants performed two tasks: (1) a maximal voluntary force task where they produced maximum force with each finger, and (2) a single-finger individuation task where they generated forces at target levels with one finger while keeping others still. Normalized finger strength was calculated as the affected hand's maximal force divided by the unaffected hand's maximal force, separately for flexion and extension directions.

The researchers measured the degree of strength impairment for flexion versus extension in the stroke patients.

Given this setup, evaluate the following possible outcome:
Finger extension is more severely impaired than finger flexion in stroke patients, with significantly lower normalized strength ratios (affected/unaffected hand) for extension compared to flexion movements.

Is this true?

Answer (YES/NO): NO